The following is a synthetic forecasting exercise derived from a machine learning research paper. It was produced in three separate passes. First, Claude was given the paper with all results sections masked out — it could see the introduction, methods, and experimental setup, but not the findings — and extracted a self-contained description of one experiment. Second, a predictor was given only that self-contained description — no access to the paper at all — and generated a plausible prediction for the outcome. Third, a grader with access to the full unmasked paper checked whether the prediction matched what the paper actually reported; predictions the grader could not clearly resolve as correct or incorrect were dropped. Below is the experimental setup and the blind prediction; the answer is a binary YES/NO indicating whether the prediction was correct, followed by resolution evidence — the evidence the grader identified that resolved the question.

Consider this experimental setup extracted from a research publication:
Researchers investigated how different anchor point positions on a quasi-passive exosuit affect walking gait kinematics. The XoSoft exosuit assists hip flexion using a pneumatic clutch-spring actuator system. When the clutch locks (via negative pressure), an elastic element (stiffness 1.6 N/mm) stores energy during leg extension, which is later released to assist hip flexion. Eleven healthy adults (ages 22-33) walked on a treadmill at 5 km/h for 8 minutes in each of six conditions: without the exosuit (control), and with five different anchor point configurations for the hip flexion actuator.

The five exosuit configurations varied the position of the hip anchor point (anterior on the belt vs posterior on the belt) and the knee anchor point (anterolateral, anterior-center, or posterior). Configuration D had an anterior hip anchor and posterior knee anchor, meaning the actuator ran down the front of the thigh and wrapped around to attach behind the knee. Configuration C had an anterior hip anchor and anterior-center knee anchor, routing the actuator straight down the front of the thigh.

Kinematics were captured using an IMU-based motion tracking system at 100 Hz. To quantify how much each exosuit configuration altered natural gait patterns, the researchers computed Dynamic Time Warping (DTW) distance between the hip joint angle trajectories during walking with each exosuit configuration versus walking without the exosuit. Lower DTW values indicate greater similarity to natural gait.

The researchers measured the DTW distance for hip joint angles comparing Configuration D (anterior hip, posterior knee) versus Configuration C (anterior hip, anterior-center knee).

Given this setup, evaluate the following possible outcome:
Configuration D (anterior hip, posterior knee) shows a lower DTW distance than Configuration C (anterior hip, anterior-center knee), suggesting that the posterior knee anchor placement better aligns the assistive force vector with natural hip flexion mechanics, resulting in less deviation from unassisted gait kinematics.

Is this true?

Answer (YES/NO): YES